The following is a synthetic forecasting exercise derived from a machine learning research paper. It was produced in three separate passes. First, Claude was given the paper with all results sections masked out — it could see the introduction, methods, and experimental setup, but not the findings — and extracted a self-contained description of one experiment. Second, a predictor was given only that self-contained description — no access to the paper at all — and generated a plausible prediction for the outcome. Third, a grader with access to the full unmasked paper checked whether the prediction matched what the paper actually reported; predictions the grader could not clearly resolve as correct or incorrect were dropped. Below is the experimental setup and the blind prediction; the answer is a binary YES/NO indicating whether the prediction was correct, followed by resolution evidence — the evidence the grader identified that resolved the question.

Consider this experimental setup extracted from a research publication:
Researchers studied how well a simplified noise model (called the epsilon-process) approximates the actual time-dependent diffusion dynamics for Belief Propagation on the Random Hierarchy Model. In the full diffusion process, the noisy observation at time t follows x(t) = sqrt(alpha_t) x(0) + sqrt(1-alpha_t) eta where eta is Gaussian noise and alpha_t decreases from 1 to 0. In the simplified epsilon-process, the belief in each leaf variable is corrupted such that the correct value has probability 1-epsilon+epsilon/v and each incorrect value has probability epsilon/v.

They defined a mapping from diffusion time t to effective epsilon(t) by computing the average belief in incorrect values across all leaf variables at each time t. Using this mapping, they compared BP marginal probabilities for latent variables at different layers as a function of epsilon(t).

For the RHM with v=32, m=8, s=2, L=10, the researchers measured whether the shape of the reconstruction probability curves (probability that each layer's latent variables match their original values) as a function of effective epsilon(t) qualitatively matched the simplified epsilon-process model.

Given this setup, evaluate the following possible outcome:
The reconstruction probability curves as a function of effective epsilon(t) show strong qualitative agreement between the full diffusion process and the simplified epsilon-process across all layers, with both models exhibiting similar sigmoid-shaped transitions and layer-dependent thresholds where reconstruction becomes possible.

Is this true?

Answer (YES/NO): YES